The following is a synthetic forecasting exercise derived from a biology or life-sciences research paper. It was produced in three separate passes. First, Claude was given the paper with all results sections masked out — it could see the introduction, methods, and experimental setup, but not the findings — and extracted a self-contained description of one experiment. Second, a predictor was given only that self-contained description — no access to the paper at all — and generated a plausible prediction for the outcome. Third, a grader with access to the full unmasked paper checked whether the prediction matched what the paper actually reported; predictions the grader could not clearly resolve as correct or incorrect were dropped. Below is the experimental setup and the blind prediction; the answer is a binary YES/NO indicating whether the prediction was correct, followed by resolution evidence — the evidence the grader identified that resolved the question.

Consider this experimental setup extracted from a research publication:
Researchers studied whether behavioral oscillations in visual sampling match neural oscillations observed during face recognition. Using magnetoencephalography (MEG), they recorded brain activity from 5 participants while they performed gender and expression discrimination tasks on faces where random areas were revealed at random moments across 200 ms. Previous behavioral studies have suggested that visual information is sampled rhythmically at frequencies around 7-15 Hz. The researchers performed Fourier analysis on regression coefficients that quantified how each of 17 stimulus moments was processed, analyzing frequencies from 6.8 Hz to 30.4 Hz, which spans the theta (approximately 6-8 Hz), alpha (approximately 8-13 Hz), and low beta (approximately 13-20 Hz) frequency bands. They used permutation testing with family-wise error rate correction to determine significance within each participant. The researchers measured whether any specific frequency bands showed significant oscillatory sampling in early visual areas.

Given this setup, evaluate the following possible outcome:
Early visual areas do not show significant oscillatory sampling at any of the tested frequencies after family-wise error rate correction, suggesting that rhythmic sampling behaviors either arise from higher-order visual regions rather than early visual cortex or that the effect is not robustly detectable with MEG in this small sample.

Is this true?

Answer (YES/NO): NO